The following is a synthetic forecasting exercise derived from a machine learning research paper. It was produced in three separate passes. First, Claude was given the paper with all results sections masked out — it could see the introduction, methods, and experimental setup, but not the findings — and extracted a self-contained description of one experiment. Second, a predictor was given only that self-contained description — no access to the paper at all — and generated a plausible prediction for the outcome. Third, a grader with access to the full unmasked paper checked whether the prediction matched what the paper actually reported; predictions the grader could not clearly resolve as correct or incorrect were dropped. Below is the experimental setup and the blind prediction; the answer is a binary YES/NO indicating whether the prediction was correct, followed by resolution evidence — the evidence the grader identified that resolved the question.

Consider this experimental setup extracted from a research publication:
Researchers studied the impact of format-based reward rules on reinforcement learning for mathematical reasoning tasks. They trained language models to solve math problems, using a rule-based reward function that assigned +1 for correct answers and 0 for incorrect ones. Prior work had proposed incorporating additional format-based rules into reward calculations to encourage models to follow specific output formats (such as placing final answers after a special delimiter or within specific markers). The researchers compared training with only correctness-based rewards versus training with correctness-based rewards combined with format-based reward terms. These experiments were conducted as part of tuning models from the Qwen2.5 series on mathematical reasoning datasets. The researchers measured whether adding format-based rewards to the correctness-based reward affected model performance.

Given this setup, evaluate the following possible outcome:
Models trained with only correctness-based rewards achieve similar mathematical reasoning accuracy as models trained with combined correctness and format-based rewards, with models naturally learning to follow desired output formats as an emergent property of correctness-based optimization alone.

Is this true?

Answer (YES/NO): NO